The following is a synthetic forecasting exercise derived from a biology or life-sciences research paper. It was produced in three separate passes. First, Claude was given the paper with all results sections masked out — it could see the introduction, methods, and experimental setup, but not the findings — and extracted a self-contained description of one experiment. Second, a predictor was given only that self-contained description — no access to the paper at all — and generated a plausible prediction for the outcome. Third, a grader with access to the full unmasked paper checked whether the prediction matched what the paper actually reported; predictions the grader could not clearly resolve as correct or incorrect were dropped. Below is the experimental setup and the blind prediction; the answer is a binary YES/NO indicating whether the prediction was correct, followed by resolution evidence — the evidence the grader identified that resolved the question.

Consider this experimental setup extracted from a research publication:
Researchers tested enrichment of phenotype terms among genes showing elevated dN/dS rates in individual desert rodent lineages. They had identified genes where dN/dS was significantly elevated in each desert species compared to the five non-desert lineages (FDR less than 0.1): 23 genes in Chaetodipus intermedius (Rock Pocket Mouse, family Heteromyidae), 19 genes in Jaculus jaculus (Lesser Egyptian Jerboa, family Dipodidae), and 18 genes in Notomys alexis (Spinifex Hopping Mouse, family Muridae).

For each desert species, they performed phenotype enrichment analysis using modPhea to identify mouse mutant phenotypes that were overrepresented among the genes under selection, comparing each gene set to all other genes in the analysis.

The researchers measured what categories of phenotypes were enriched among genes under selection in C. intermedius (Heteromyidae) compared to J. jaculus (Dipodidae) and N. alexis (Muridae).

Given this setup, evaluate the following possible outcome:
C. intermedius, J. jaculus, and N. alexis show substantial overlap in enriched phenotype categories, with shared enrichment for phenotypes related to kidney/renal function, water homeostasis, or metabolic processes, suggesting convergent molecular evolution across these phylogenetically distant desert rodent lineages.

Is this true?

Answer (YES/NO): NO